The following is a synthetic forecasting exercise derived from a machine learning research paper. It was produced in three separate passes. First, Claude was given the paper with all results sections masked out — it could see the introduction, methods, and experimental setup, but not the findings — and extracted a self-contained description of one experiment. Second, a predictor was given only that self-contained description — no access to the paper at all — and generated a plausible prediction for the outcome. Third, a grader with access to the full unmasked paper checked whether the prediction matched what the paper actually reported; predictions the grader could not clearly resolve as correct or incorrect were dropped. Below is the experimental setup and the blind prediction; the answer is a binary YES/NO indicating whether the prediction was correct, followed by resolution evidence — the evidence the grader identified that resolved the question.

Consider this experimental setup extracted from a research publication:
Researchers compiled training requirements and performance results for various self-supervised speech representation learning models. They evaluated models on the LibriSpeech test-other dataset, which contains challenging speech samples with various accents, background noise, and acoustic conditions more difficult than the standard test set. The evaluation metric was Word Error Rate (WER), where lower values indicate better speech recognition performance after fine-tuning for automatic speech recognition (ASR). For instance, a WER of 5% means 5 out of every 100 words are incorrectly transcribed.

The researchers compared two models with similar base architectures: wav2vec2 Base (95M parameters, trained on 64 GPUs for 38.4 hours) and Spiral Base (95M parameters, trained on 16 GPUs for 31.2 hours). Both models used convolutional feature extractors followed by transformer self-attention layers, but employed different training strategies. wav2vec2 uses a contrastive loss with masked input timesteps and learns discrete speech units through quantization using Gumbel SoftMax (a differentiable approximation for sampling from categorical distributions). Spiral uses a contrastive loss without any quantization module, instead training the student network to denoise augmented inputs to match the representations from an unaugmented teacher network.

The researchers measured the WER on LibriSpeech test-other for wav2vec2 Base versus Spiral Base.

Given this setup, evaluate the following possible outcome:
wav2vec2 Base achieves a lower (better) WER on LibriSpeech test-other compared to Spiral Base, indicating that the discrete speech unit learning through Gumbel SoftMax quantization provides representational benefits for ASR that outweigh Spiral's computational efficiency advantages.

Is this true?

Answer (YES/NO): YES